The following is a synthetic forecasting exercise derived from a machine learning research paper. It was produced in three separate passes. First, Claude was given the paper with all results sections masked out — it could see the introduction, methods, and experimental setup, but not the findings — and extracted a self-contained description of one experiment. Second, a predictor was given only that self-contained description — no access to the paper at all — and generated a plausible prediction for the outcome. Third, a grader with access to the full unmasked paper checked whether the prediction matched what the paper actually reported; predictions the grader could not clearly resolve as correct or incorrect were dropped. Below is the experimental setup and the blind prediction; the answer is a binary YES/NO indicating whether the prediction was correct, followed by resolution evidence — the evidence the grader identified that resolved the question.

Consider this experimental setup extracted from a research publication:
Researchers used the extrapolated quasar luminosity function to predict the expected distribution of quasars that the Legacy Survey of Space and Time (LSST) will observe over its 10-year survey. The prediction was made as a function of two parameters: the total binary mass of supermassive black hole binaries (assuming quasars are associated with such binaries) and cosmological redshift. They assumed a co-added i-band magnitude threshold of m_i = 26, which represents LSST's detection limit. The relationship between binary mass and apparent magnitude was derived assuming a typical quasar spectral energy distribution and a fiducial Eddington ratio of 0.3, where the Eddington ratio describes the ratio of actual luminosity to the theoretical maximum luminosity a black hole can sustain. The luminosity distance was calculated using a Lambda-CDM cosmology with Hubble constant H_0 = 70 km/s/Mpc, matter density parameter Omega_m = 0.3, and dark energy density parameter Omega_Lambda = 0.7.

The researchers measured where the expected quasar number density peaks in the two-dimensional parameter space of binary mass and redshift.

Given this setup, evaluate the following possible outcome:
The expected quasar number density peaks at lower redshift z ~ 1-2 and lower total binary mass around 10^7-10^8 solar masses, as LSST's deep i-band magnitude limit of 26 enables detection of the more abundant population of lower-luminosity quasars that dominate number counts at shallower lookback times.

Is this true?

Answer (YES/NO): NO